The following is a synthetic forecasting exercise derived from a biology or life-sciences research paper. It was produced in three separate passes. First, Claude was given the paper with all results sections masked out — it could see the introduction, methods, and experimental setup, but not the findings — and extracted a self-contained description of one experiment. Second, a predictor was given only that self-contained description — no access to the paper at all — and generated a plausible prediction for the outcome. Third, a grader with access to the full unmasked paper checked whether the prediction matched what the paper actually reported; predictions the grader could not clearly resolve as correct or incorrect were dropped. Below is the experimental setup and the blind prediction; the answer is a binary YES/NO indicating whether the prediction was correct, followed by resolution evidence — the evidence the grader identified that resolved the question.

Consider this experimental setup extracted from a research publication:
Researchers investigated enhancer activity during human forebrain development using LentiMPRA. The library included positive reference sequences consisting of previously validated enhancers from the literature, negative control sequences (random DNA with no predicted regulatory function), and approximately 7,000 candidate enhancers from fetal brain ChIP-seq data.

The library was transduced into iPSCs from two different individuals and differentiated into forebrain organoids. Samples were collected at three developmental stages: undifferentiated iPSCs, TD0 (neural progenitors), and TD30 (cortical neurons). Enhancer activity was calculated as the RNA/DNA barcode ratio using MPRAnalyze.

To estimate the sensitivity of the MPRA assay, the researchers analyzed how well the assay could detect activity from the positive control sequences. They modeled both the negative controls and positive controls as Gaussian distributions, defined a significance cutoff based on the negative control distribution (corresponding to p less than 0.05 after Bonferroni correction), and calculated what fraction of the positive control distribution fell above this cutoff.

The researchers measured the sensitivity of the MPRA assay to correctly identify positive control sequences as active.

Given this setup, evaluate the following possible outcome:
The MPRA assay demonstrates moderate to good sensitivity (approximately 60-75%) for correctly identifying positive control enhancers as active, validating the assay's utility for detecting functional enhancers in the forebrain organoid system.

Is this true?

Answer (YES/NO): NO